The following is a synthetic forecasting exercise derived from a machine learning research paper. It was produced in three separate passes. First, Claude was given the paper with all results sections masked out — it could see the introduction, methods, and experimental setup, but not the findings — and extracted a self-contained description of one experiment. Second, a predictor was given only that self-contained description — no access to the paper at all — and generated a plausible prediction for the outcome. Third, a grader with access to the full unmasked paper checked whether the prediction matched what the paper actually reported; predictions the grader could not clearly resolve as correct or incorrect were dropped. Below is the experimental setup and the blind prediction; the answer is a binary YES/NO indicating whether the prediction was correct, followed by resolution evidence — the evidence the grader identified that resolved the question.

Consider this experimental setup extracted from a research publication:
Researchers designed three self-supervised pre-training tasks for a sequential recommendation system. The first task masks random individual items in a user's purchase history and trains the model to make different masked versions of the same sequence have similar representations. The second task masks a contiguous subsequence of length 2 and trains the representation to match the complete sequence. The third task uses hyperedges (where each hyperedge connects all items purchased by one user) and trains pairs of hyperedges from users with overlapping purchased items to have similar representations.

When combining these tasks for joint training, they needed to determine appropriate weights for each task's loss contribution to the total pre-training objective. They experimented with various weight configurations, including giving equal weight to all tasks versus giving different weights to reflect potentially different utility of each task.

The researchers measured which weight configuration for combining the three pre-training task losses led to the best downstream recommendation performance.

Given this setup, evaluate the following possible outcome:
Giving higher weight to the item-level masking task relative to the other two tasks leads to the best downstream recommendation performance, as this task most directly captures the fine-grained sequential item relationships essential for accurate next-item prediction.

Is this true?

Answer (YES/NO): NO